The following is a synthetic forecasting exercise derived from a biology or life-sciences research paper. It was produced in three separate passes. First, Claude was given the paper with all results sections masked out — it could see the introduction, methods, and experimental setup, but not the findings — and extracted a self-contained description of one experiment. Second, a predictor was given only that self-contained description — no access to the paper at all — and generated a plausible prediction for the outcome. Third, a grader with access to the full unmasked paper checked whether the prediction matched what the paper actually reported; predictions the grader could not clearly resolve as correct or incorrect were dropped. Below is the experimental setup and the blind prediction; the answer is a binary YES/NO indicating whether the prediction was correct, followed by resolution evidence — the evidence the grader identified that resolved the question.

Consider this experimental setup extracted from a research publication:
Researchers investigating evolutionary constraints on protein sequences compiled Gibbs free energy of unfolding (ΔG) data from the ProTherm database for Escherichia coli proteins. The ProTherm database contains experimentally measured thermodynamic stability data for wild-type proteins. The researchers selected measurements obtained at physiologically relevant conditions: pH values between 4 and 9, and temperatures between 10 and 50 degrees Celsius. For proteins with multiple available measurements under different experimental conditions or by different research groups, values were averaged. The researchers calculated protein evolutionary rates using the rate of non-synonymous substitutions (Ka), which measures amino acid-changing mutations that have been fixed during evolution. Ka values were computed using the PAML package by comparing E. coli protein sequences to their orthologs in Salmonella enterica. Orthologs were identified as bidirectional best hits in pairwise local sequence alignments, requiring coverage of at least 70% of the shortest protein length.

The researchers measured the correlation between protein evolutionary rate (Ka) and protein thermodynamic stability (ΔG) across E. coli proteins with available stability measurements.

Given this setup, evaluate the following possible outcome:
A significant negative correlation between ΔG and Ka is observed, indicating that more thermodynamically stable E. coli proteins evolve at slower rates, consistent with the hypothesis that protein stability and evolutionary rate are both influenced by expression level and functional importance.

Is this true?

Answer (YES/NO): NO